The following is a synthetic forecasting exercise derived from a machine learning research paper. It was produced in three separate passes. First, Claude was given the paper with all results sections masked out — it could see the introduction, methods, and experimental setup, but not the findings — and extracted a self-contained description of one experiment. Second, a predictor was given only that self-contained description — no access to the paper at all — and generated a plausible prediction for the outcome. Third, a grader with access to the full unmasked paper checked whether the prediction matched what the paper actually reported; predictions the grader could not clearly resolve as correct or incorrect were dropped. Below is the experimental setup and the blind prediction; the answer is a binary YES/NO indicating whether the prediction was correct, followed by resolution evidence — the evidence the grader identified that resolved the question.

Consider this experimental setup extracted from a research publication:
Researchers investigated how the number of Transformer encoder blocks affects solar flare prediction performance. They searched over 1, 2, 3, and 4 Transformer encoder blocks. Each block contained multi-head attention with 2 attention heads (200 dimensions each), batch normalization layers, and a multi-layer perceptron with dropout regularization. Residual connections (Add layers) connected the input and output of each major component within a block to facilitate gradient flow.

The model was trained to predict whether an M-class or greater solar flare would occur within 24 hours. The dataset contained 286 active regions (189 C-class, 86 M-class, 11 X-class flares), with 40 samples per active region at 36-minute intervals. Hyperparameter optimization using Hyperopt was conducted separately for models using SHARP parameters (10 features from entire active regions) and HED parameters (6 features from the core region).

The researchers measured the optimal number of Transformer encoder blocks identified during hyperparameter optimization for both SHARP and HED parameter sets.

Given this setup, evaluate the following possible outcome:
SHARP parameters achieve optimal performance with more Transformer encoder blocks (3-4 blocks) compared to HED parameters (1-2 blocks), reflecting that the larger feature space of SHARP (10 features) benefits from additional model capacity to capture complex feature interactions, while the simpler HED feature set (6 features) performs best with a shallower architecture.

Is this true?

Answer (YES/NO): NO